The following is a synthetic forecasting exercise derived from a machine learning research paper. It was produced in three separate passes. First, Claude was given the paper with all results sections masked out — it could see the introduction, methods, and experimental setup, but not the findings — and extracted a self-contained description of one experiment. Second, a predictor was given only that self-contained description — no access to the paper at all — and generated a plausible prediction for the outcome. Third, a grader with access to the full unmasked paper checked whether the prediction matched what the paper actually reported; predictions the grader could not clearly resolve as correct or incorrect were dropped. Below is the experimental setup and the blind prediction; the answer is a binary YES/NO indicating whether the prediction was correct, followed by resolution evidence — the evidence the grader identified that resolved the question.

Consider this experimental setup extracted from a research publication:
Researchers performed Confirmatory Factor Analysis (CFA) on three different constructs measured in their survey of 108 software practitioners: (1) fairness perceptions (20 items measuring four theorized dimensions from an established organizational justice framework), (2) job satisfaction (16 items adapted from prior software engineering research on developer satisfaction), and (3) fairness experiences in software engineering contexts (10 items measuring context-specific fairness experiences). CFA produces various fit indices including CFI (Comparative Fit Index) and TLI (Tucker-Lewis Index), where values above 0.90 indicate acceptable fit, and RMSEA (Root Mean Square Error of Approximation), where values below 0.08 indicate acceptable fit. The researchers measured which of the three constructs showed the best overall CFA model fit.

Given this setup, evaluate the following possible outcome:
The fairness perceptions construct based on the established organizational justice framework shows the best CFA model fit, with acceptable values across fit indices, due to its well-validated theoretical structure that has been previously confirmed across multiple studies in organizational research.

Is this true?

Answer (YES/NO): YES